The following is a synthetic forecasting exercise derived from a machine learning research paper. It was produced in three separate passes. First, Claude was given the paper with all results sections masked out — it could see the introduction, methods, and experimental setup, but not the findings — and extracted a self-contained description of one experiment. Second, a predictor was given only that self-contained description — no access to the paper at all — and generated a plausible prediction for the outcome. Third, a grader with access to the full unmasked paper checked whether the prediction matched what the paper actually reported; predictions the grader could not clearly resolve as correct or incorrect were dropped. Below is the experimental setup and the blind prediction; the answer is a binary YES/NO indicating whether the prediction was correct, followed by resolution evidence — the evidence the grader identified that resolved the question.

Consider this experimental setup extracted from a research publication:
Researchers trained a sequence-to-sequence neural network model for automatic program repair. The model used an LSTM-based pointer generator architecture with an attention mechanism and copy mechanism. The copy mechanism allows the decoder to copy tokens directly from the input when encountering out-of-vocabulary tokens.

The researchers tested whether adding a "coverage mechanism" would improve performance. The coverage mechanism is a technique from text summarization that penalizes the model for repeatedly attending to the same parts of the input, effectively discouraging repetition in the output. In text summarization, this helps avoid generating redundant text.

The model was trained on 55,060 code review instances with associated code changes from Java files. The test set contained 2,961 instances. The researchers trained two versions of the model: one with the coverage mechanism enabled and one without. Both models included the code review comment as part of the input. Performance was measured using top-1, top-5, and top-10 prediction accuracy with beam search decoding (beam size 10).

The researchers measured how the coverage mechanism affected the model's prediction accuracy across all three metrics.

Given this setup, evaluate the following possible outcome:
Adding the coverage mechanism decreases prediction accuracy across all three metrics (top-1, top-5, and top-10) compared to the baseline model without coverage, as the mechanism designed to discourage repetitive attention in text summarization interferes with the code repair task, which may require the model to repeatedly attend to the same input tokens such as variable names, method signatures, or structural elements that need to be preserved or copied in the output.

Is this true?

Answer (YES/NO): YES